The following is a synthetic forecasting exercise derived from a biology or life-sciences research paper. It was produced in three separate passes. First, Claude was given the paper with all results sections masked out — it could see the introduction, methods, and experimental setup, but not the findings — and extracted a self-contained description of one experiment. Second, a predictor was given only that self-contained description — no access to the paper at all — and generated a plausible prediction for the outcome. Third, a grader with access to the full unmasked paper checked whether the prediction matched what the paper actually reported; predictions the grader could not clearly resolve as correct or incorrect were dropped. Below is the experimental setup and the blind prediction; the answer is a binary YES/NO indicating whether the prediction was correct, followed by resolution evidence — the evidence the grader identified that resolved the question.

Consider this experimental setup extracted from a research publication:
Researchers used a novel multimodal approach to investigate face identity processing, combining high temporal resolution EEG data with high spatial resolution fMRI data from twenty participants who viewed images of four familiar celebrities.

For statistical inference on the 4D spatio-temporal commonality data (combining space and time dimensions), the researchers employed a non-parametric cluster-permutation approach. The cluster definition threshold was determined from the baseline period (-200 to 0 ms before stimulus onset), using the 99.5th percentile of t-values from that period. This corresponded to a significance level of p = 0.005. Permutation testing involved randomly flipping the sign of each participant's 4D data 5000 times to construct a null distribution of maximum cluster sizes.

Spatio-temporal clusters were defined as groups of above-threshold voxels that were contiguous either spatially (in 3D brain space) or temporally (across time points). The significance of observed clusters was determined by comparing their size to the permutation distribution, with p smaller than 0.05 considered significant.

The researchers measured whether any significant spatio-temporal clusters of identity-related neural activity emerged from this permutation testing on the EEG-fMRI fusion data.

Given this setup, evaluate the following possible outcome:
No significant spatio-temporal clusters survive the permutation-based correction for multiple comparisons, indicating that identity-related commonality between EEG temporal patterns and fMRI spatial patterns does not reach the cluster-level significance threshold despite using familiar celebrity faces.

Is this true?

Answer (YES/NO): NO